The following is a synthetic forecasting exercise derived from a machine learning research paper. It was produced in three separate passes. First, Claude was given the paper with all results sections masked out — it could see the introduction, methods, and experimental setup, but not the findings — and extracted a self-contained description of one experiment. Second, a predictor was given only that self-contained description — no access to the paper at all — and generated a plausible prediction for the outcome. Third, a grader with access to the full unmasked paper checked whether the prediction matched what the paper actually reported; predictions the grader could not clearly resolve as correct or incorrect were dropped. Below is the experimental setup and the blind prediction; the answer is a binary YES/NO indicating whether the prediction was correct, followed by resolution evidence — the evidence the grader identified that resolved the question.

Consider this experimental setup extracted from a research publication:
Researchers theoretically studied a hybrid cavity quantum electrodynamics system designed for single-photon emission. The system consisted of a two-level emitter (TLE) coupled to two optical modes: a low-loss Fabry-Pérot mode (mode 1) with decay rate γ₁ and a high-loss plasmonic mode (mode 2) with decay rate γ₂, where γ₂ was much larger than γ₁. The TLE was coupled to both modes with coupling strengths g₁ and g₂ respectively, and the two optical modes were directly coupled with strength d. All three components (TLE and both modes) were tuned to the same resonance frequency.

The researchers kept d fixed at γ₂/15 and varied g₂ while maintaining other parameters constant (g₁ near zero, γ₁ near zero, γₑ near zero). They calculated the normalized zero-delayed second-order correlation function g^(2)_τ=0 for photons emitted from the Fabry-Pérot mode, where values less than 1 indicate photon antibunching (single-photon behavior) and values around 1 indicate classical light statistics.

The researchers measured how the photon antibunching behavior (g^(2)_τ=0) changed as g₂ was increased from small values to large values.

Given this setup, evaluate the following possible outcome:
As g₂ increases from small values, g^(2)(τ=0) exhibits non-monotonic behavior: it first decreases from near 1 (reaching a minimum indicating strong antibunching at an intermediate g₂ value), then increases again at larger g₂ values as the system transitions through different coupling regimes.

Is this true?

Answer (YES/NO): YES